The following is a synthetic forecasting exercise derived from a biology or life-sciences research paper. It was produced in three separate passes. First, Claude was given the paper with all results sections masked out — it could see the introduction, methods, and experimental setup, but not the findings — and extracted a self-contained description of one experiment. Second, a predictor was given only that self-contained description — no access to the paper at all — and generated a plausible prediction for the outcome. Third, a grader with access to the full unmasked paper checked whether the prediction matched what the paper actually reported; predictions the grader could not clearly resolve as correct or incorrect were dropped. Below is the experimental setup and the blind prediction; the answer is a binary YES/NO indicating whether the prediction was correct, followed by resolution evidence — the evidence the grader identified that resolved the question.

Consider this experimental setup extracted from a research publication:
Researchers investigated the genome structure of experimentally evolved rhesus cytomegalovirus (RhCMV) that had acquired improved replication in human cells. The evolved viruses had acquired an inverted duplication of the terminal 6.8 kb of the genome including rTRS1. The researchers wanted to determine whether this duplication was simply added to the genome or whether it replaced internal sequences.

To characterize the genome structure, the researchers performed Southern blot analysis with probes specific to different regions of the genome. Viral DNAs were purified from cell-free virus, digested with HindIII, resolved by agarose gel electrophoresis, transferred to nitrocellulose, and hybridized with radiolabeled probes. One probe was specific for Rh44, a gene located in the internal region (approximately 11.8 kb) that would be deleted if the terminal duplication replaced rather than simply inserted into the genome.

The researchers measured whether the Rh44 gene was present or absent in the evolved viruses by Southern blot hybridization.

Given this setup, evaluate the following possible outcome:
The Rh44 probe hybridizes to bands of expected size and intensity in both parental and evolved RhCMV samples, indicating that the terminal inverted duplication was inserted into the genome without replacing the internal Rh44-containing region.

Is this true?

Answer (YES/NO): NO